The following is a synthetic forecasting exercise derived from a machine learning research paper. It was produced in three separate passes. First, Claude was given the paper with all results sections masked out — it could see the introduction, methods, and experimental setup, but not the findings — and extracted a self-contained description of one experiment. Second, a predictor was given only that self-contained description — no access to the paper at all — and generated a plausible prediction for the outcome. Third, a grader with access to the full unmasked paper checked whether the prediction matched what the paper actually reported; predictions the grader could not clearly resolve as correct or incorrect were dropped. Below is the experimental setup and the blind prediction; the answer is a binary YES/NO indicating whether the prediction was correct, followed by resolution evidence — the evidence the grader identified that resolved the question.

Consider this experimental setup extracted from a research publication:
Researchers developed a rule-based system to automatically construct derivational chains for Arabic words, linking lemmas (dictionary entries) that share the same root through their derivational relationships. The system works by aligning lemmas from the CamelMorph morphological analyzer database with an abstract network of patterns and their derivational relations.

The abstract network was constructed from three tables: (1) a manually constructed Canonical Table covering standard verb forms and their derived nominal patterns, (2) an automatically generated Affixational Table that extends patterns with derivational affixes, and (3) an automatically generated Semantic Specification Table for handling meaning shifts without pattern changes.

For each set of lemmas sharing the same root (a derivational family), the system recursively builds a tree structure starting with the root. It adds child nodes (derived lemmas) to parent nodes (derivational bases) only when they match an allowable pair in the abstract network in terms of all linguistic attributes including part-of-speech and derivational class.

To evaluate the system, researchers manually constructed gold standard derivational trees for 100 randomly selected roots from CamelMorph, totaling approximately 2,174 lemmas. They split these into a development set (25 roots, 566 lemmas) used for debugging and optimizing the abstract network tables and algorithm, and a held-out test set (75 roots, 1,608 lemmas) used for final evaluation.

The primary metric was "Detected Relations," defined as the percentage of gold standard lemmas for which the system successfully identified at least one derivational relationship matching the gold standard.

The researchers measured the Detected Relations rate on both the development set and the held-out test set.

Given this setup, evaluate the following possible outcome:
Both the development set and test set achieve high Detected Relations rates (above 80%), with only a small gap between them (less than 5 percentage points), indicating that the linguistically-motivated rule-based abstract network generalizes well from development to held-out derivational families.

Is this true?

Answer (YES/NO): NO